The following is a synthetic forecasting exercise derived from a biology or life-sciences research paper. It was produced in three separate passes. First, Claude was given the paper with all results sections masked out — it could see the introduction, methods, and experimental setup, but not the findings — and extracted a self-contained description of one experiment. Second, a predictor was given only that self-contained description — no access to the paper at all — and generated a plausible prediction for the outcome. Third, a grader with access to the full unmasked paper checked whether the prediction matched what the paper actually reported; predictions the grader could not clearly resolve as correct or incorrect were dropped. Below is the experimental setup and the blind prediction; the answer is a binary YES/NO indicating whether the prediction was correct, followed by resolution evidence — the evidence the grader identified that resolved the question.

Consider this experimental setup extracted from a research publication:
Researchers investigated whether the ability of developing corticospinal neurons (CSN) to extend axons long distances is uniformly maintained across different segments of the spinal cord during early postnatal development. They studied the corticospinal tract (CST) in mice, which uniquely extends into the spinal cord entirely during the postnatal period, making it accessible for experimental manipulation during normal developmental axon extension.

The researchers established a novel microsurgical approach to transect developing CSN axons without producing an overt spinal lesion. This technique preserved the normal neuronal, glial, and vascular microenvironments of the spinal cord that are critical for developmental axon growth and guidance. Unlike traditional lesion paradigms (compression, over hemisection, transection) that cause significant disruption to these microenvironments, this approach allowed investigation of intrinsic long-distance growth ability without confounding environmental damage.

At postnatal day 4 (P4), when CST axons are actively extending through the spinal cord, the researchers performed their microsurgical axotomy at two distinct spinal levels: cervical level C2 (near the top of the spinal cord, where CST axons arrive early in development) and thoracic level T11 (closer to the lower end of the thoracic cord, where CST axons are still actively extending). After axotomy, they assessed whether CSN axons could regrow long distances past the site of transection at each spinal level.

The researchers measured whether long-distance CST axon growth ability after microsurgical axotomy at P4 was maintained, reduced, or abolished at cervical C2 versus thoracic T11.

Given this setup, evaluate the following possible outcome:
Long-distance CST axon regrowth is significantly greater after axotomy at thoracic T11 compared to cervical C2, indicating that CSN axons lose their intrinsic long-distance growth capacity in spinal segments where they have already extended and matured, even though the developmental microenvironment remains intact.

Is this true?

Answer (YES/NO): YES